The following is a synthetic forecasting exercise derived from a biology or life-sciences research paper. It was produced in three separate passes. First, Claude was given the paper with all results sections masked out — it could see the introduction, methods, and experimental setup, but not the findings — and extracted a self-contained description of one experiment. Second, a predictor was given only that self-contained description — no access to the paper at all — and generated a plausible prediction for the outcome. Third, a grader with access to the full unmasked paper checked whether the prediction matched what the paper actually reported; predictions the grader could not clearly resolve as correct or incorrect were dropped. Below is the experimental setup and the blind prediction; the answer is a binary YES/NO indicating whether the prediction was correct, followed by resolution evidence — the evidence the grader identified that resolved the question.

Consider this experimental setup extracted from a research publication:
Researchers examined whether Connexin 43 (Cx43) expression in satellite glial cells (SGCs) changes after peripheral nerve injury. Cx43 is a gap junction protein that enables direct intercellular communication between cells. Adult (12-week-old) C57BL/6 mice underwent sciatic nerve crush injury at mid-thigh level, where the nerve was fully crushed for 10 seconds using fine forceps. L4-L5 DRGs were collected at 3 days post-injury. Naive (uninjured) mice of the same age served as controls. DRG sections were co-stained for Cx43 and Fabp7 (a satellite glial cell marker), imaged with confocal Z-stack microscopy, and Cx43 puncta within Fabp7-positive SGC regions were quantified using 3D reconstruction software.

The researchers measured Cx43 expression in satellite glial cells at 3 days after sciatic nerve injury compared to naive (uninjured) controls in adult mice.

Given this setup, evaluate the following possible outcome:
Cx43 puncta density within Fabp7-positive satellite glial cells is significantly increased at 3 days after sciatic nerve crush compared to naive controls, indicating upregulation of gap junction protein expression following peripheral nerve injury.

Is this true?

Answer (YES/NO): YES